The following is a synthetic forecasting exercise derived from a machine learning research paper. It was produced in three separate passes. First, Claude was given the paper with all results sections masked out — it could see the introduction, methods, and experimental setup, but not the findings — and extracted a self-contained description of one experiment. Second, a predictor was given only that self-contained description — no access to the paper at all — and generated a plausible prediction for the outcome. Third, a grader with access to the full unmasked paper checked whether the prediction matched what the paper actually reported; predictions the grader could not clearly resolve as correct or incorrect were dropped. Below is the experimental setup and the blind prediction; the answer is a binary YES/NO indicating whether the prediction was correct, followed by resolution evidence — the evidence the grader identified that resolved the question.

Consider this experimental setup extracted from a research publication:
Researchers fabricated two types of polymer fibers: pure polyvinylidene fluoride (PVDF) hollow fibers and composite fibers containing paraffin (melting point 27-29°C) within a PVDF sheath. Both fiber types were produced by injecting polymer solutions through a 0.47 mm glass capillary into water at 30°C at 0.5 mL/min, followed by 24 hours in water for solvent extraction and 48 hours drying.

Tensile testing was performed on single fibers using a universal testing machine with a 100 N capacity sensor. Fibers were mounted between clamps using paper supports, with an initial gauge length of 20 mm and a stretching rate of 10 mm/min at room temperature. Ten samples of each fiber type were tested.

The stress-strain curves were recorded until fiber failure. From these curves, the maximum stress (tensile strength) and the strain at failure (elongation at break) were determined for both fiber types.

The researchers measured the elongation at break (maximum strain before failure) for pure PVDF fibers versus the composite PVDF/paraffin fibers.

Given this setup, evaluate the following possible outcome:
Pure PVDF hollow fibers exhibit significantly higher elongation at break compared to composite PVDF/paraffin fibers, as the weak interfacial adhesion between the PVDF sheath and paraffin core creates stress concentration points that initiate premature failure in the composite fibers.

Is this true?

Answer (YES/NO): NO